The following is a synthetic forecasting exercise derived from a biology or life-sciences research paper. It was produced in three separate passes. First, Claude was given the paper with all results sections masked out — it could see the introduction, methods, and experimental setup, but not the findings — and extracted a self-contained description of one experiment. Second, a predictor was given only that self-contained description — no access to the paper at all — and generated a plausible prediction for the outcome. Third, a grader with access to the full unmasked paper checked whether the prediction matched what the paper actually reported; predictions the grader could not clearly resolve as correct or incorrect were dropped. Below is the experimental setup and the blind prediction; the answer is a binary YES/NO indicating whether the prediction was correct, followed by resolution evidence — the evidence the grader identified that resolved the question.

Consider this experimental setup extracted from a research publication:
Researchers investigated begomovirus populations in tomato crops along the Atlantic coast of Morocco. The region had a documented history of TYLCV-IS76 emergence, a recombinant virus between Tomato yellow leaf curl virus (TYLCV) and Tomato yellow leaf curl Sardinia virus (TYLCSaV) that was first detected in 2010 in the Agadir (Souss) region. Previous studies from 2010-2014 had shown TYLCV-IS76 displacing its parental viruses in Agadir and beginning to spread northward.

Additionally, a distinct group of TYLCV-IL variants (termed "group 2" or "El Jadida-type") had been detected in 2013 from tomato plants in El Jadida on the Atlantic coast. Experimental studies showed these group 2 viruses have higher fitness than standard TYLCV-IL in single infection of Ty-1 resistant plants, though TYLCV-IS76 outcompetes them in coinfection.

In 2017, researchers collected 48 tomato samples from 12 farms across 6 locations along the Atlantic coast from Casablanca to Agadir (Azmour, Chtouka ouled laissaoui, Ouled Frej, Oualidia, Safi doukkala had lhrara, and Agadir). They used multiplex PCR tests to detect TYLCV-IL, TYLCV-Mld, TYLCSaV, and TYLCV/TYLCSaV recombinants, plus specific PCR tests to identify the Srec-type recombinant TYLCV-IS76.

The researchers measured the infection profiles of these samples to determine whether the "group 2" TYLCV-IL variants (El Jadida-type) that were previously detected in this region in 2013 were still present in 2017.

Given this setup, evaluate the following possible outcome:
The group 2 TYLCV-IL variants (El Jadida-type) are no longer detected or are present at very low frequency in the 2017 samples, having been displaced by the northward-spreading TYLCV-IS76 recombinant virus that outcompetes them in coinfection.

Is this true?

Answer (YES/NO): YES